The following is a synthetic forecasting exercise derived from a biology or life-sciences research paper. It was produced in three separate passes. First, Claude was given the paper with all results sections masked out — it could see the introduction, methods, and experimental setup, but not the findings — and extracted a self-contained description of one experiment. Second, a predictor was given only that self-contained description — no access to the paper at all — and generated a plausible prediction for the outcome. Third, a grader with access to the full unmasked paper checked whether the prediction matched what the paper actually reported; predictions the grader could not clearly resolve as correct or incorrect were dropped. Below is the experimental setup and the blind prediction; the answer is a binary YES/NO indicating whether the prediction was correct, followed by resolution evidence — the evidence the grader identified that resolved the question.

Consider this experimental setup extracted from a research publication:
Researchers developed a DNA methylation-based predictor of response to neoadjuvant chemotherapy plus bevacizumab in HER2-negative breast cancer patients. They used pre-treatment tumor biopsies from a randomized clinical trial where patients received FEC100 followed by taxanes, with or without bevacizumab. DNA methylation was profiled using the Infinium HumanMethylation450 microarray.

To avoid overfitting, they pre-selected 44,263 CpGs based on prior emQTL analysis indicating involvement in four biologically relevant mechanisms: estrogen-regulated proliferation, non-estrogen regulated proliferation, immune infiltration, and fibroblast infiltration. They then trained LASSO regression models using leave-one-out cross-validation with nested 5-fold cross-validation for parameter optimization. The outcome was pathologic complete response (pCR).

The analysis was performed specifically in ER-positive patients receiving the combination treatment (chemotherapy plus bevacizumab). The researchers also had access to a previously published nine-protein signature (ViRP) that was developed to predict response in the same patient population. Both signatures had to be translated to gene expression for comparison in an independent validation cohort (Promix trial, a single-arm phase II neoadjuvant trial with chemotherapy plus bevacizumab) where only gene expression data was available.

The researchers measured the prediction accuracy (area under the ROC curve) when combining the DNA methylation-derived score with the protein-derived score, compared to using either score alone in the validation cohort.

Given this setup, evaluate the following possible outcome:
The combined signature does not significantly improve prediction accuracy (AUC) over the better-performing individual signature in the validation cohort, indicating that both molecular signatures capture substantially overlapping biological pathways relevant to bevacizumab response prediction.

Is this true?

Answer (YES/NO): NO